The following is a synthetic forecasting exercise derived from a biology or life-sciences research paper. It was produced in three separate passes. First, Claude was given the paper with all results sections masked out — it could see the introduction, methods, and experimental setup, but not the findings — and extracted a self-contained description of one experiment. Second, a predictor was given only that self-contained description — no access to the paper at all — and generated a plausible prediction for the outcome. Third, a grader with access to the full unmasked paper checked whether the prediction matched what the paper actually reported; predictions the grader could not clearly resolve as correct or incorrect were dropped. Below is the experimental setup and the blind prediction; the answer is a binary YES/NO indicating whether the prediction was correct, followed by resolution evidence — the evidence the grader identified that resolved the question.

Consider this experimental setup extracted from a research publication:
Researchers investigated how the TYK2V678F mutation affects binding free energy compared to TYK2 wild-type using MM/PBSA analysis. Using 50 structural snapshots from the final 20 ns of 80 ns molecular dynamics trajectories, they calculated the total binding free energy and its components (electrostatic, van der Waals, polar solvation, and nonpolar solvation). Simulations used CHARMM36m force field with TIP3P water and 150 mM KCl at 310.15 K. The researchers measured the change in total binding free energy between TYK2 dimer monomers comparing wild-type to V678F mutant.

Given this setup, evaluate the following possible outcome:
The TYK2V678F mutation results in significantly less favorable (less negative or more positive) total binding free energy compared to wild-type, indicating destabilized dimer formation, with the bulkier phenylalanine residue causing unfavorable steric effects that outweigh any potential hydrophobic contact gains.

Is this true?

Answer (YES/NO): NO